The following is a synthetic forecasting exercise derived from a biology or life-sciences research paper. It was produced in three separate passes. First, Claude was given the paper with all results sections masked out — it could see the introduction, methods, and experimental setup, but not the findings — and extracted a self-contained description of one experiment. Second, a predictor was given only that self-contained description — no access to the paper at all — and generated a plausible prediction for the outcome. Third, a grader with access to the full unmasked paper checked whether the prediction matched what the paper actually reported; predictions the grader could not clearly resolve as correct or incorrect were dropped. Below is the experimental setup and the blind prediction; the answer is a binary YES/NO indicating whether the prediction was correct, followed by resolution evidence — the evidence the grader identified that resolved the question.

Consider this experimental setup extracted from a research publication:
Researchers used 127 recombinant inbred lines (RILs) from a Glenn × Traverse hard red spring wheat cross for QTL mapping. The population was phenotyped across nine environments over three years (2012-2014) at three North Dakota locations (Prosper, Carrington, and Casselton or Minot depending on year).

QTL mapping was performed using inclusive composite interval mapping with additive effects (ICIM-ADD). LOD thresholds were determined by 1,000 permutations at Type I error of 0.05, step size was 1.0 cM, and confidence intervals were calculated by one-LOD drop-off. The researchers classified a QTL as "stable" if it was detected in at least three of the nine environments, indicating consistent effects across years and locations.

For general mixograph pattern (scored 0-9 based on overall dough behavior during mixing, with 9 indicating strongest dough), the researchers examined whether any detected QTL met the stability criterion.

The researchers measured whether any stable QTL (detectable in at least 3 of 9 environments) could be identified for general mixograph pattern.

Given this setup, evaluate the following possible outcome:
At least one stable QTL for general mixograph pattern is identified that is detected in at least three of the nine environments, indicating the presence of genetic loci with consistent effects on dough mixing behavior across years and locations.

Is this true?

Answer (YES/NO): NO